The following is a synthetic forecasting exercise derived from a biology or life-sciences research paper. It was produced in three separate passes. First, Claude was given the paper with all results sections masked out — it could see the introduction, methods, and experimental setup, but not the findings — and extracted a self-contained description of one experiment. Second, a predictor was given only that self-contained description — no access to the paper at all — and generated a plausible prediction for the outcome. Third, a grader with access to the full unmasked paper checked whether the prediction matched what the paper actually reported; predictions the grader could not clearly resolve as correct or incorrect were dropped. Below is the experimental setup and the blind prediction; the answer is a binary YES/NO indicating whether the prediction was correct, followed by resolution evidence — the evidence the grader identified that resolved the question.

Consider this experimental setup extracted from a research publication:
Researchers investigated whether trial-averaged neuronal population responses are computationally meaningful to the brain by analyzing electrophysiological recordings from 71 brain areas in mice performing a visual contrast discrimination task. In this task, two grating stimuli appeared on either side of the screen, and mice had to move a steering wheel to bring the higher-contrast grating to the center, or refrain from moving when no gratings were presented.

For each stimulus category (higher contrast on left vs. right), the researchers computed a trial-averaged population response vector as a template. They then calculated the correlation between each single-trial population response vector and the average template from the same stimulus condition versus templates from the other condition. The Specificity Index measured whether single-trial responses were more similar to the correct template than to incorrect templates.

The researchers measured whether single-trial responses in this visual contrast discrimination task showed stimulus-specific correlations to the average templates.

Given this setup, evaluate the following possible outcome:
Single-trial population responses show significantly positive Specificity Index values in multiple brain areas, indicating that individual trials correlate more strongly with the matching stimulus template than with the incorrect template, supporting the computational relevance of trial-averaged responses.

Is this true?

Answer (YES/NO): NO